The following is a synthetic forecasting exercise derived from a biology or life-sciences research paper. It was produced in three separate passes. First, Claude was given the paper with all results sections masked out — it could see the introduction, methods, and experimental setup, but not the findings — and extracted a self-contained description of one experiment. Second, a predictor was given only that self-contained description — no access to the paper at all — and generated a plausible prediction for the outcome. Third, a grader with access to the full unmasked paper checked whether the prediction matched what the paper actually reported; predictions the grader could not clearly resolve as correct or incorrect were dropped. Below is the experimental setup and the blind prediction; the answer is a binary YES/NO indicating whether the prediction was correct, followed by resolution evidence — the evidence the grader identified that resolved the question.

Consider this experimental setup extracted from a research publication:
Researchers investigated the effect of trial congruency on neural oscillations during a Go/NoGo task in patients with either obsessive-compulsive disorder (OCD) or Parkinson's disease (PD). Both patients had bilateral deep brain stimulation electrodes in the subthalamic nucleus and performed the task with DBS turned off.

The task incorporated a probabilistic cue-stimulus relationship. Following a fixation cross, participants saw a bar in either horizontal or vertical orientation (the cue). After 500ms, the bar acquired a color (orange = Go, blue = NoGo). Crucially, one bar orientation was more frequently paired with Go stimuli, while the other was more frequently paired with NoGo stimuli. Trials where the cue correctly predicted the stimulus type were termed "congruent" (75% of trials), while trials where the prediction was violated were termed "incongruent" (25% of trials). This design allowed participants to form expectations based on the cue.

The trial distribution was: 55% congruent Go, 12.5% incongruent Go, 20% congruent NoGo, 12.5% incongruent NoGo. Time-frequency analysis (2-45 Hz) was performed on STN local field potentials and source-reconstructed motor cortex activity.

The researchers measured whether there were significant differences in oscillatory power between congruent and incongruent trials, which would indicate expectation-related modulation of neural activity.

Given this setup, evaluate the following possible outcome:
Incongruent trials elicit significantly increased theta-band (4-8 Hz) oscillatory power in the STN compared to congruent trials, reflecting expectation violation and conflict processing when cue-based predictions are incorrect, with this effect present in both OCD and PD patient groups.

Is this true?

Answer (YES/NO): NO